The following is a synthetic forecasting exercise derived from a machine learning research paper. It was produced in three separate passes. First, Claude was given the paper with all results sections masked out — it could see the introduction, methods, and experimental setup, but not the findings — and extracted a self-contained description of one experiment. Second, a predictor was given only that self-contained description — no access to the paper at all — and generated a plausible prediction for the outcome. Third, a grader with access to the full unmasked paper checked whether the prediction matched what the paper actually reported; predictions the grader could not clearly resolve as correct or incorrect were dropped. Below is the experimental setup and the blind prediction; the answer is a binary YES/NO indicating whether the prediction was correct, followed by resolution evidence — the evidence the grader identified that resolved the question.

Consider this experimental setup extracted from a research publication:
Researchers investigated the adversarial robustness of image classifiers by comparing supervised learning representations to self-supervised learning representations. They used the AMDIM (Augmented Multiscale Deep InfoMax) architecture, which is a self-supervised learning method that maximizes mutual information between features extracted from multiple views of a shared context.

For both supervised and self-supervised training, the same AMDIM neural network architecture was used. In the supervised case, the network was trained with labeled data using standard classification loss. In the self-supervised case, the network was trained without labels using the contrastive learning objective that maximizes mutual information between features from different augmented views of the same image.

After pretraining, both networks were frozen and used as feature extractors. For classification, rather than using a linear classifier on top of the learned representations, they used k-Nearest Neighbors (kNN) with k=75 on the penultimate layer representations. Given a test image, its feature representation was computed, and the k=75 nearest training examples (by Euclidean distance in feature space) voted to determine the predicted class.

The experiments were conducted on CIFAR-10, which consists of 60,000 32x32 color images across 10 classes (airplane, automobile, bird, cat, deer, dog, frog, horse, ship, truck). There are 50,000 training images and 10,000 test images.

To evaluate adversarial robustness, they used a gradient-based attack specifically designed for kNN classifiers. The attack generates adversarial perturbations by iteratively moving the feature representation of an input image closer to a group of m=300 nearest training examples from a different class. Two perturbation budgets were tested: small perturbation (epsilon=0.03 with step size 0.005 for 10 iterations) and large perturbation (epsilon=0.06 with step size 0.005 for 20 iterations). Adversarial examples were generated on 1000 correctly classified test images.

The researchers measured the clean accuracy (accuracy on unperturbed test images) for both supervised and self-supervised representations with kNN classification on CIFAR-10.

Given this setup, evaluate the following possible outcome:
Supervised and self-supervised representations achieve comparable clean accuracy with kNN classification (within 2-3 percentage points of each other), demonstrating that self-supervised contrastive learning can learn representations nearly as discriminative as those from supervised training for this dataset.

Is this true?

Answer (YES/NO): NO